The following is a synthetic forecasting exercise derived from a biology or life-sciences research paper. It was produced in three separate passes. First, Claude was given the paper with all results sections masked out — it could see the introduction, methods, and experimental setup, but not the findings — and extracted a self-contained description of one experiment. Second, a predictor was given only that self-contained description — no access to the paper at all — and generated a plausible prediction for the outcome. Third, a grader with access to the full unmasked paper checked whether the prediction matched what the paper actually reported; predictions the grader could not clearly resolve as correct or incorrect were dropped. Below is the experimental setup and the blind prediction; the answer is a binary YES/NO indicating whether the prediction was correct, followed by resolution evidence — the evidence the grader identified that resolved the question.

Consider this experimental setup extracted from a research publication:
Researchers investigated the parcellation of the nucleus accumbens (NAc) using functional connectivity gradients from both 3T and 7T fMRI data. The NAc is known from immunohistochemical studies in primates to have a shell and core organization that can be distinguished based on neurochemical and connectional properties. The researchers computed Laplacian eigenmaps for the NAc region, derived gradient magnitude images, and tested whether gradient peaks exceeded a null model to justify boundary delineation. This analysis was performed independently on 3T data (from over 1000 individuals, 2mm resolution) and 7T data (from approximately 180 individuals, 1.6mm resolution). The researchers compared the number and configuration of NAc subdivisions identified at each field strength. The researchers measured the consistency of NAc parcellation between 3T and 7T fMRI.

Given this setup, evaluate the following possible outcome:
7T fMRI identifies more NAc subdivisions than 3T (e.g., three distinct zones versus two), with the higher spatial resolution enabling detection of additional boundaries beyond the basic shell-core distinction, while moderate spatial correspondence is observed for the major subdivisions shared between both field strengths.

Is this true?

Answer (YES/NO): NO